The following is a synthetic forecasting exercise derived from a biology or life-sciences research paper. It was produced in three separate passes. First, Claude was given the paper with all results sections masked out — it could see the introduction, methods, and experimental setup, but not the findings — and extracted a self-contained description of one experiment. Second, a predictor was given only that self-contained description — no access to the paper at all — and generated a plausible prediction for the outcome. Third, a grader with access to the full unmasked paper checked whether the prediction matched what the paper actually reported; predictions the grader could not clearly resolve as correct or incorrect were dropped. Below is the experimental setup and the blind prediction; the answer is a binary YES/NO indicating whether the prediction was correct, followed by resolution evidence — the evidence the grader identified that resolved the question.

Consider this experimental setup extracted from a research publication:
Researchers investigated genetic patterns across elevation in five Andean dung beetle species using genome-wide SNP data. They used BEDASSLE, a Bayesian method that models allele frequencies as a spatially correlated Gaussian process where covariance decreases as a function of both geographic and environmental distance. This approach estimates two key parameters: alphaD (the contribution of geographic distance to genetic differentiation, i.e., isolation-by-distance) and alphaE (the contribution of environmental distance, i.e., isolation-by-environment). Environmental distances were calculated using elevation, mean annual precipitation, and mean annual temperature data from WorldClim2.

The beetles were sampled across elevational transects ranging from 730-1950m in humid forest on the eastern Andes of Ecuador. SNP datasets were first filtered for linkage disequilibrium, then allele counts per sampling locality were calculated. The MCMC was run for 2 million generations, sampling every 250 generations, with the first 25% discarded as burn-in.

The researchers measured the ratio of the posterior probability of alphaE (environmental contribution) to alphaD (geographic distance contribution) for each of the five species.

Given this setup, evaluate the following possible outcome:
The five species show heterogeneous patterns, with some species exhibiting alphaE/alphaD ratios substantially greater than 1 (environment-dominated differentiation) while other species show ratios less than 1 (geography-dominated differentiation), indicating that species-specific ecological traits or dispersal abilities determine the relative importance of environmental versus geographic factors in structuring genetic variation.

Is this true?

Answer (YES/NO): NO